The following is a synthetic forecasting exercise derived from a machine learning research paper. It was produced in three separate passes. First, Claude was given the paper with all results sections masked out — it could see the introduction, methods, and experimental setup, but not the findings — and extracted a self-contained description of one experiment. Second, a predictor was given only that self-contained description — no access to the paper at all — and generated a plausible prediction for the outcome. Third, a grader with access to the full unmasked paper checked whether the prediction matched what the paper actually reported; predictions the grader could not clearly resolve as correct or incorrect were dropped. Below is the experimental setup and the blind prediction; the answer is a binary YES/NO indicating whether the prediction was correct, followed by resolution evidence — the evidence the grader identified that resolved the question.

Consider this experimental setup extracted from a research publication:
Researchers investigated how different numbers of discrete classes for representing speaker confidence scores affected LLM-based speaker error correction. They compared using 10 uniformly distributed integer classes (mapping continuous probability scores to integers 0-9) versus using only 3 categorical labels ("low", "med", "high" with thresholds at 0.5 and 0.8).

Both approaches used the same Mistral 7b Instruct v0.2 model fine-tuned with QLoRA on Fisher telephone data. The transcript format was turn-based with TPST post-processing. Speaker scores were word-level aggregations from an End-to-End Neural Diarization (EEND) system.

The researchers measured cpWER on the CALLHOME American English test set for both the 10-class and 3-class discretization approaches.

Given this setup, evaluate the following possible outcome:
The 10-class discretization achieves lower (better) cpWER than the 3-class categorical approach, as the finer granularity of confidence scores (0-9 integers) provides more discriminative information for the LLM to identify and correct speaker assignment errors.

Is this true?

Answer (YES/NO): NO